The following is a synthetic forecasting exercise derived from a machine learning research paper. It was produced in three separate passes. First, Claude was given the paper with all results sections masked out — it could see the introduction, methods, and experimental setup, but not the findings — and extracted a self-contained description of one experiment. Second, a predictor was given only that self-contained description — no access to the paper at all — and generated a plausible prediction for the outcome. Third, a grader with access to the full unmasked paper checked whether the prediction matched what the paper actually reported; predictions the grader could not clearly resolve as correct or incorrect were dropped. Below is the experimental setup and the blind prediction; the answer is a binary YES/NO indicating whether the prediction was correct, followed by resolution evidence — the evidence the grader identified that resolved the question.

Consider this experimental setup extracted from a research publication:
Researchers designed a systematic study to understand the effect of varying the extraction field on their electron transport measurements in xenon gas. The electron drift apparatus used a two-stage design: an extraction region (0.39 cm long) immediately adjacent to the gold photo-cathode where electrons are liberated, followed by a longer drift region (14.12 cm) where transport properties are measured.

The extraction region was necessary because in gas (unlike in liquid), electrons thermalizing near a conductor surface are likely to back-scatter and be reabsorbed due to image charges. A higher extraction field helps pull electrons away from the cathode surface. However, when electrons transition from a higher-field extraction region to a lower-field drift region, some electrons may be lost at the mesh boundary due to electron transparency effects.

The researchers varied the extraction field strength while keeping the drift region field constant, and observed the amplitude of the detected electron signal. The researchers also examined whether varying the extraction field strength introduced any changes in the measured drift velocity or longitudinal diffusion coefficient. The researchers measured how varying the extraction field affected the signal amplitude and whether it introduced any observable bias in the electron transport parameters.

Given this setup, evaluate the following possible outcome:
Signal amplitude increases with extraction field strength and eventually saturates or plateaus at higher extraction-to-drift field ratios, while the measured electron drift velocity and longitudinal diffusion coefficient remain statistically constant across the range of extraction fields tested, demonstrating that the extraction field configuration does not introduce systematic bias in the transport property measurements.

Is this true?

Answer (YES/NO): NO